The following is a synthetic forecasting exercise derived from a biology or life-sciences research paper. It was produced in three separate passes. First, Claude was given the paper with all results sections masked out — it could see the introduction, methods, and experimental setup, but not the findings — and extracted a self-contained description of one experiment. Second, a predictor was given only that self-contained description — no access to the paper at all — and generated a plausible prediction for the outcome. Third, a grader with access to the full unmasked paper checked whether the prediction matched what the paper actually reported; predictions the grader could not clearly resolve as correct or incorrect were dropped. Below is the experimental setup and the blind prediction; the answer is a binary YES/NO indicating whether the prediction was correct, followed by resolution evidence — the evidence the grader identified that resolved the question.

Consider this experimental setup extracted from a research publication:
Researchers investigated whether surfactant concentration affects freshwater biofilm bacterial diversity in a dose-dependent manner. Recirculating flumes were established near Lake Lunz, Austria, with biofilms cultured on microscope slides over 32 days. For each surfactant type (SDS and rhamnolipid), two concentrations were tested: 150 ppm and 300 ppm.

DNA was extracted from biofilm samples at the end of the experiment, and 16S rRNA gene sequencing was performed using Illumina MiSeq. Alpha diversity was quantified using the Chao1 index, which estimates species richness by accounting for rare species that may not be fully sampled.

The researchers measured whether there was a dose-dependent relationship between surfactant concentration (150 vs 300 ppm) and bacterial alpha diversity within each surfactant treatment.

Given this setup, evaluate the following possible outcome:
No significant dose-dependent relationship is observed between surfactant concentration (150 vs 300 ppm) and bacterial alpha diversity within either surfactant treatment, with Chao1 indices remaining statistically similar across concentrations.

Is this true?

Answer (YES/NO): YES